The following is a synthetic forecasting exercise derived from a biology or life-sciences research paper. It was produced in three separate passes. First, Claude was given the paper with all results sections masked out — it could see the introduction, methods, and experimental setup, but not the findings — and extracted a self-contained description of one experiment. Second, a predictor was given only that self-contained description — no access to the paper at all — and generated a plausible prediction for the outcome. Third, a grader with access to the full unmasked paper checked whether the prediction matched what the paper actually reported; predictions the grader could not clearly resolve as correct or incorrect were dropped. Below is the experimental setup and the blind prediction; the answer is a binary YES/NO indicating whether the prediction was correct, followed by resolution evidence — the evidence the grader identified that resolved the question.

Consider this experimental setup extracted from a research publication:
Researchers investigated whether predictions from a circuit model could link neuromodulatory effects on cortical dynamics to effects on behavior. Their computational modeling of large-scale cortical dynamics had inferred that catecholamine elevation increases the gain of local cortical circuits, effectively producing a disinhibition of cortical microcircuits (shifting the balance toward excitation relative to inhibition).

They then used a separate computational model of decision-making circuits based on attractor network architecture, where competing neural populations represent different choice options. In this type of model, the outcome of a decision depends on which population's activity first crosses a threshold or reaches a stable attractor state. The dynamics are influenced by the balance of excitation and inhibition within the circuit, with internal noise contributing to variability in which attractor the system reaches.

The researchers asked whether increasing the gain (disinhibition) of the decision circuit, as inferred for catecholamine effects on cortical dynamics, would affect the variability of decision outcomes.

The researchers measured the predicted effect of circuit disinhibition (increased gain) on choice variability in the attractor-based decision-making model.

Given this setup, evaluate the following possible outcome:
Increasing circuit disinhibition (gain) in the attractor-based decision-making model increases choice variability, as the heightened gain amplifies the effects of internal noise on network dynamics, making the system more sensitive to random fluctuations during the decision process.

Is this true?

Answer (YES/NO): YES